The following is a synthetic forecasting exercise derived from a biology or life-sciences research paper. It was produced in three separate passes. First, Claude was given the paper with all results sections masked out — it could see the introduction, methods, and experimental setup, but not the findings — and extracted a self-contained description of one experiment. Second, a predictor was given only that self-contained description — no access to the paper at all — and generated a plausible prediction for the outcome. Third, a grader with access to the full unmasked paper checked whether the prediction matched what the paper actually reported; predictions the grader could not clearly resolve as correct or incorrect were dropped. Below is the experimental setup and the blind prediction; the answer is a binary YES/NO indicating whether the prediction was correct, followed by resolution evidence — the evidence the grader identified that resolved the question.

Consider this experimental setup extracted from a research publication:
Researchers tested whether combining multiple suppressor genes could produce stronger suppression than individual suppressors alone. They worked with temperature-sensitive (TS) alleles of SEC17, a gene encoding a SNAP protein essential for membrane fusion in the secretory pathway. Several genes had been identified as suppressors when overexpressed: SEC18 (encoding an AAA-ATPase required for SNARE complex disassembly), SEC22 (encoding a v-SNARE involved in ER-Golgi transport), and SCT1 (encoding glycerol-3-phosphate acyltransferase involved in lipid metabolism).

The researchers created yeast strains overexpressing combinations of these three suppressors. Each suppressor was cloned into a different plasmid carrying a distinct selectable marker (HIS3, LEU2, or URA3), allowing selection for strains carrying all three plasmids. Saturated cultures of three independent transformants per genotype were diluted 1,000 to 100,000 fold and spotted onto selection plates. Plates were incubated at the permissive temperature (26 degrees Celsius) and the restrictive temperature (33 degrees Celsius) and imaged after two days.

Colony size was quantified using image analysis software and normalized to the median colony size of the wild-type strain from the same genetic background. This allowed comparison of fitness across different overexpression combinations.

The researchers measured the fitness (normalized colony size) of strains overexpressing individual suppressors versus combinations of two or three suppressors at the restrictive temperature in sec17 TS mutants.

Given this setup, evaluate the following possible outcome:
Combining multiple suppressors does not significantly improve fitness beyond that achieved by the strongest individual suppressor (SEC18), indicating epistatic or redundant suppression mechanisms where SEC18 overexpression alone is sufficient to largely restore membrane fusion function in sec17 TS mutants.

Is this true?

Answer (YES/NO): NO